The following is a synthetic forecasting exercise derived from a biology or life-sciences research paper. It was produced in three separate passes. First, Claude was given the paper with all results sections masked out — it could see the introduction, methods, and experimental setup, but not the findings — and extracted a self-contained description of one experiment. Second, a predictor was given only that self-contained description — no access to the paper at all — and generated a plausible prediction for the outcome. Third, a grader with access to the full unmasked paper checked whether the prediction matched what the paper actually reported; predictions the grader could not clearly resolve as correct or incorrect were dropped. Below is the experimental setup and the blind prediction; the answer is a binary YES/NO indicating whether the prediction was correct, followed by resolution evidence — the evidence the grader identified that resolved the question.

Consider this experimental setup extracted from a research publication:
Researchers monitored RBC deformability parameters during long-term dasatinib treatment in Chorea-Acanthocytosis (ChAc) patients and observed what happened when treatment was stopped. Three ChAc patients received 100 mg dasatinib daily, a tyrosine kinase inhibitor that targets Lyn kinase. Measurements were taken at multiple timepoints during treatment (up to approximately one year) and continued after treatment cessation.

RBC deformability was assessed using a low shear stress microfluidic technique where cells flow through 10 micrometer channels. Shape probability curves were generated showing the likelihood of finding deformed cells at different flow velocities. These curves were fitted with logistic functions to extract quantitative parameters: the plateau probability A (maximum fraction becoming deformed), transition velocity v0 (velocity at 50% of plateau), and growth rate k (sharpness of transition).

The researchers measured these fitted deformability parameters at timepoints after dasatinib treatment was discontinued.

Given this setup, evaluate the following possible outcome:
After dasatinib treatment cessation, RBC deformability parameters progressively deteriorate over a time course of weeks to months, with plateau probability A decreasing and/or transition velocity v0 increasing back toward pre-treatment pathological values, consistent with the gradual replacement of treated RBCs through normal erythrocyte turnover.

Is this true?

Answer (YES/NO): NO